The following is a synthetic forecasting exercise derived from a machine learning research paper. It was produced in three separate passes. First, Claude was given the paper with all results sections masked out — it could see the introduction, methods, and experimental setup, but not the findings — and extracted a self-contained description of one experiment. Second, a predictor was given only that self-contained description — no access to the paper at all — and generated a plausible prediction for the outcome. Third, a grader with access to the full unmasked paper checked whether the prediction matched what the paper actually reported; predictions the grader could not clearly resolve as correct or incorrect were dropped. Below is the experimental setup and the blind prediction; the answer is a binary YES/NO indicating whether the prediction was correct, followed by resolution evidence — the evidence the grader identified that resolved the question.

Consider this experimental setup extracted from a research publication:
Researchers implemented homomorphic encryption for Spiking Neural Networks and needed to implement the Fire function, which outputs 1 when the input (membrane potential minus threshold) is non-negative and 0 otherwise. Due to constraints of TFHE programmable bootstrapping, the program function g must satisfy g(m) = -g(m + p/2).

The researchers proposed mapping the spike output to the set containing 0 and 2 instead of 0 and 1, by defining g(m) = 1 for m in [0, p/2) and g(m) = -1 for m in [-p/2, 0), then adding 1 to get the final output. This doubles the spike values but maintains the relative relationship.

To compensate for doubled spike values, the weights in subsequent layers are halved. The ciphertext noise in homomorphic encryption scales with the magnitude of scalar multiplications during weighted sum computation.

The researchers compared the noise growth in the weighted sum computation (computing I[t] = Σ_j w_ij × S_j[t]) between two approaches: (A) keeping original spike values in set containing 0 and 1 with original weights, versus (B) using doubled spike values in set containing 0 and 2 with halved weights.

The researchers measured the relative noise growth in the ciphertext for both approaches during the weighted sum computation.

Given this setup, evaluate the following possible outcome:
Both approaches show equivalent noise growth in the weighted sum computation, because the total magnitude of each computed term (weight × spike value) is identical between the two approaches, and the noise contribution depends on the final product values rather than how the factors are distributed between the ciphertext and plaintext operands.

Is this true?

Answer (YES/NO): NO